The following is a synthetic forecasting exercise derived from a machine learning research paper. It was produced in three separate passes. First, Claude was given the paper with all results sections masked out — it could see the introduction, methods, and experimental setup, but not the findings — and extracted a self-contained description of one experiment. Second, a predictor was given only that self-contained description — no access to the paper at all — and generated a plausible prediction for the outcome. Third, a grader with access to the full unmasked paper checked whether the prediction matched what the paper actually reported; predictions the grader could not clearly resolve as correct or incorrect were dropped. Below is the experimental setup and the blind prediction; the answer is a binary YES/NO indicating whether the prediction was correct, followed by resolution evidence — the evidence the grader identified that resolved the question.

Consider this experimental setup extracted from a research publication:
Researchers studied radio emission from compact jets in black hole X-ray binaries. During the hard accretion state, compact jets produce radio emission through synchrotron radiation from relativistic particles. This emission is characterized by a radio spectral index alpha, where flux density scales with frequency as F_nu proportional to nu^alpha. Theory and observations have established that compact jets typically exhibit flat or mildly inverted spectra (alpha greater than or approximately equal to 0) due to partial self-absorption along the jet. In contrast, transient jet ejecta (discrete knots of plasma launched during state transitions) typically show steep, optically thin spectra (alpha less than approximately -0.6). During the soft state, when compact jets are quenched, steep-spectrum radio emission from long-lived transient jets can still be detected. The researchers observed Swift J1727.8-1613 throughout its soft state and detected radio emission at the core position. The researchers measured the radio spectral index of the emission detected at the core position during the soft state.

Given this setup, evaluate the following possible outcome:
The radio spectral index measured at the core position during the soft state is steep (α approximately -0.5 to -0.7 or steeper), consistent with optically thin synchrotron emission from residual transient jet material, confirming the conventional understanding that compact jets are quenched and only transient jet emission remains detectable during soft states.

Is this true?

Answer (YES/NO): YES